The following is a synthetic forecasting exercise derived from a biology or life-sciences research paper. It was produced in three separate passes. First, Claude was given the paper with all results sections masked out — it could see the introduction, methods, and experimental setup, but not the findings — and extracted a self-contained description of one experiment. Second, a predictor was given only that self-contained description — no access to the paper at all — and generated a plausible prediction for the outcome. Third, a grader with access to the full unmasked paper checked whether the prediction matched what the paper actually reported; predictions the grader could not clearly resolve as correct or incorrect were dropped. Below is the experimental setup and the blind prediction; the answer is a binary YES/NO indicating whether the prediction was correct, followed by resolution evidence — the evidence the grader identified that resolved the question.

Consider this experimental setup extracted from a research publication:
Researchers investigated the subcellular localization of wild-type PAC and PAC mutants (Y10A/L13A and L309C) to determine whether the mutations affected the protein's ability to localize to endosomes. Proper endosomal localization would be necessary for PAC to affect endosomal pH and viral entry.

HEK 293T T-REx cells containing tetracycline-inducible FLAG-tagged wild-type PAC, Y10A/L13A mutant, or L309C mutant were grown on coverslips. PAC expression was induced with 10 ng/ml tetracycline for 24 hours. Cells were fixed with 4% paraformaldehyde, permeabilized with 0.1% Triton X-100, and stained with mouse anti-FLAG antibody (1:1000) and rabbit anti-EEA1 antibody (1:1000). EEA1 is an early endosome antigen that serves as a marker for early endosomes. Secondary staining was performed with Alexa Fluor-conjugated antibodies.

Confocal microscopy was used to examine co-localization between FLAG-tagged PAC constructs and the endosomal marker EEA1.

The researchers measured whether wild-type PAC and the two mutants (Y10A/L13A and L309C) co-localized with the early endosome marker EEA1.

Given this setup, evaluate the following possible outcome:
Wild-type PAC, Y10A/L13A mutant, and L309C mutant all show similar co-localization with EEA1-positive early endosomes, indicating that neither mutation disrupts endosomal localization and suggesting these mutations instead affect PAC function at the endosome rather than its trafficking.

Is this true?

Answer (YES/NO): NO